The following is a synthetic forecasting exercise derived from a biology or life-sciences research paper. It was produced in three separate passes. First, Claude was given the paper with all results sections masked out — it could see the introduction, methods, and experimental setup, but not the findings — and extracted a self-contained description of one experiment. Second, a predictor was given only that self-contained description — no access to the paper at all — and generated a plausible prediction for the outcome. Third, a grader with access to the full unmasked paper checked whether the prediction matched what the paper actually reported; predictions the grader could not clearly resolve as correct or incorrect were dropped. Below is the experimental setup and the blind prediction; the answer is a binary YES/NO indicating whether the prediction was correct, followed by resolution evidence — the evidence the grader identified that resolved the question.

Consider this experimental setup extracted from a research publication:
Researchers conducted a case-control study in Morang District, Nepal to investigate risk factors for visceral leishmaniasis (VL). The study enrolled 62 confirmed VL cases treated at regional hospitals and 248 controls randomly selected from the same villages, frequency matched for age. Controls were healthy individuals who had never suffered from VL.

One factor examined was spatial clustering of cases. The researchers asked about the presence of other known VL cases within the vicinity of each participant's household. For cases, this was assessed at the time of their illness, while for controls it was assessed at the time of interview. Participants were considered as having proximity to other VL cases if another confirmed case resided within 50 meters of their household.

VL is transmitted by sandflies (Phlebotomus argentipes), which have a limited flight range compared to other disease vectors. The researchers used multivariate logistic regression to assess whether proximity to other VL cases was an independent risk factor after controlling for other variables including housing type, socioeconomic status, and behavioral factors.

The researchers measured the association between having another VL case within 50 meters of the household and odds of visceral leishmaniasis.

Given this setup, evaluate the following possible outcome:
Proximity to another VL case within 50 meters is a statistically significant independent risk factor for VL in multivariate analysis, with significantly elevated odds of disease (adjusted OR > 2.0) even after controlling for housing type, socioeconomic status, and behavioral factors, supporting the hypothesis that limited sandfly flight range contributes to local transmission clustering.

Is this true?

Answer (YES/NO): YES